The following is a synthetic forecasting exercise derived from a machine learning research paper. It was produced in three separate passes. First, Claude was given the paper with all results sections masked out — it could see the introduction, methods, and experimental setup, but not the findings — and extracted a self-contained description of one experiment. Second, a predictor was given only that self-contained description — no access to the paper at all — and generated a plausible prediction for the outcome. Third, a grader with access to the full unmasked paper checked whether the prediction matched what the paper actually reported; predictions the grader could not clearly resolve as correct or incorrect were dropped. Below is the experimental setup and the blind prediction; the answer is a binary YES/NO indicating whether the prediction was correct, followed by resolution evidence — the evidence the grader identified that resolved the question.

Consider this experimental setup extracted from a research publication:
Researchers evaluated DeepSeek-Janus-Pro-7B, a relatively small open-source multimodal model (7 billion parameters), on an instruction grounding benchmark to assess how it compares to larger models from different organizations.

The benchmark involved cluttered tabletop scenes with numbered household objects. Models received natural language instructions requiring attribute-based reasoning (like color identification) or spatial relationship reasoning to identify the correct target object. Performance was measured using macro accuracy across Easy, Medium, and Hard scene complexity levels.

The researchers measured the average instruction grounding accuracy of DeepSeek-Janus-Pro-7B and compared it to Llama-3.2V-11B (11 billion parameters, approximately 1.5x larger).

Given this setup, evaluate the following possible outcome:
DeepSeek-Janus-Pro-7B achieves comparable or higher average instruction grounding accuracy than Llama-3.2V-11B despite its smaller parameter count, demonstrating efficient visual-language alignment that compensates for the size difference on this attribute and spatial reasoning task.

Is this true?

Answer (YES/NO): NO